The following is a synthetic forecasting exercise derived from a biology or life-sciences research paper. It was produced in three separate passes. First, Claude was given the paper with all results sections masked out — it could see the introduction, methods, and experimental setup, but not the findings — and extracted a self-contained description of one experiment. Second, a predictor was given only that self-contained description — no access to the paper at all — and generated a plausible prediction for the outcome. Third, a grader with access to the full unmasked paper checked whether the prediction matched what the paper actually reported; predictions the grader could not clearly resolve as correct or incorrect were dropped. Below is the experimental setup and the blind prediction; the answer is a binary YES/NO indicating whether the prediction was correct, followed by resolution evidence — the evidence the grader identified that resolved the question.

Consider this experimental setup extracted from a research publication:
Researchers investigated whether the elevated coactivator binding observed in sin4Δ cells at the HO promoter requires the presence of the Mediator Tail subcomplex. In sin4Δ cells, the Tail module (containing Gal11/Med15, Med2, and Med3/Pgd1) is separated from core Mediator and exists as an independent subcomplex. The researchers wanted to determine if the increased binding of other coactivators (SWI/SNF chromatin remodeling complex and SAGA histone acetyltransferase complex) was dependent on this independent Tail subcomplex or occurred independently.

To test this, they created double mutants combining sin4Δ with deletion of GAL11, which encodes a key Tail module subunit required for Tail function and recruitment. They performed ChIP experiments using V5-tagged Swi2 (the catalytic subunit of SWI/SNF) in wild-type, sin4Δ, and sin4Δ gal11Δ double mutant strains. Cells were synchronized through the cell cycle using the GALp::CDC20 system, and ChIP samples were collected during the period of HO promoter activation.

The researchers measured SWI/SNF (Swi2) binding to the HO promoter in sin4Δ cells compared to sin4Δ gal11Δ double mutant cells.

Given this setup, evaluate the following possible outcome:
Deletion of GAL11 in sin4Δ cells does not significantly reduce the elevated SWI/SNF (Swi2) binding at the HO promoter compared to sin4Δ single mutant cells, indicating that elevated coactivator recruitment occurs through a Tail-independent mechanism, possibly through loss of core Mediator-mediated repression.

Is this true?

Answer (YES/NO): NO